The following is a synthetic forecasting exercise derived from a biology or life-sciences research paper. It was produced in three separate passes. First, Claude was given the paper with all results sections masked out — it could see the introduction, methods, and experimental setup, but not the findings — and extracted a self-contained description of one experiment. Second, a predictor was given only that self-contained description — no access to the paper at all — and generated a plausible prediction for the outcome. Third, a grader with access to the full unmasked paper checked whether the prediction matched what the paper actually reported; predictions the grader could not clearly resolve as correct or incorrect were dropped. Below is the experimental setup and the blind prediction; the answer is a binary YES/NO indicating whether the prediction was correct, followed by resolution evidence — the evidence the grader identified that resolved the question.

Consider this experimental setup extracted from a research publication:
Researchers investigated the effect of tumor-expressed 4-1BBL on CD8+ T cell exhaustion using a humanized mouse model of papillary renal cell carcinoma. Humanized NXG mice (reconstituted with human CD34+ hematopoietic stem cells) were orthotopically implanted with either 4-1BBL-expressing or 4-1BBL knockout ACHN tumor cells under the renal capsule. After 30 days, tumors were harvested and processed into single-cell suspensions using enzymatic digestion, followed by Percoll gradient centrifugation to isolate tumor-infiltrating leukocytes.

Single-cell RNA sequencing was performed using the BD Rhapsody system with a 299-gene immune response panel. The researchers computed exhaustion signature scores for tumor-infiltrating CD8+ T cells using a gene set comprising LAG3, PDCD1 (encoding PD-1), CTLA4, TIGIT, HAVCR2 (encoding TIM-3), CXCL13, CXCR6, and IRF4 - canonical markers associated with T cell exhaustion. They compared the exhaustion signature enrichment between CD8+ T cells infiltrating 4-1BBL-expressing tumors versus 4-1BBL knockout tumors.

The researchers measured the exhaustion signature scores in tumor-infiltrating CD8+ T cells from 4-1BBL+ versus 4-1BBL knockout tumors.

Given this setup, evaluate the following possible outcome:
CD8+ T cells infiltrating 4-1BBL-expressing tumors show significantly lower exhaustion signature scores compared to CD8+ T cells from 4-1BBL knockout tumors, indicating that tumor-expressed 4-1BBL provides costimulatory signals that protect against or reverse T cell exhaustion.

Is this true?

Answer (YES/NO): YES